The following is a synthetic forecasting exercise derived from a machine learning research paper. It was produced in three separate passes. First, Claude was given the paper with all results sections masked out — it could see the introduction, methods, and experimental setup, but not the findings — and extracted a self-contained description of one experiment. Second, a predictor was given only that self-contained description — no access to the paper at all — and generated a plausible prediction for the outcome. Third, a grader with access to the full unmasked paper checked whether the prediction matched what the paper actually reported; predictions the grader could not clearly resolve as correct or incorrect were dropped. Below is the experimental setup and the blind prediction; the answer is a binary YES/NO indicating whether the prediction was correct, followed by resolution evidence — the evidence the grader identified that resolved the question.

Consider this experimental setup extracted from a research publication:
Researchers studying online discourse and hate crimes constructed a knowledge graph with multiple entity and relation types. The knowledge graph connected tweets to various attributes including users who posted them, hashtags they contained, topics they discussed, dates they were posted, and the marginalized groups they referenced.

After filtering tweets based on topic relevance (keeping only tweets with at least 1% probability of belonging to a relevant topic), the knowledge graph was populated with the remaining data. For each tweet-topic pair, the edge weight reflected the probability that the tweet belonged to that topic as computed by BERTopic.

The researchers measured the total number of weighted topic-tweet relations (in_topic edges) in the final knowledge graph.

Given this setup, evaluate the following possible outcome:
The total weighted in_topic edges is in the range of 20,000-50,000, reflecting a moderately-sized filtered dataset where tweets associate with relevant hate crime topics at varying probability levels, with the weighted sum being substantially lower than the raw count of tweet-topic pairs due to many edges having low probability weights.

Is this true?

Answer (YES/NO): NO